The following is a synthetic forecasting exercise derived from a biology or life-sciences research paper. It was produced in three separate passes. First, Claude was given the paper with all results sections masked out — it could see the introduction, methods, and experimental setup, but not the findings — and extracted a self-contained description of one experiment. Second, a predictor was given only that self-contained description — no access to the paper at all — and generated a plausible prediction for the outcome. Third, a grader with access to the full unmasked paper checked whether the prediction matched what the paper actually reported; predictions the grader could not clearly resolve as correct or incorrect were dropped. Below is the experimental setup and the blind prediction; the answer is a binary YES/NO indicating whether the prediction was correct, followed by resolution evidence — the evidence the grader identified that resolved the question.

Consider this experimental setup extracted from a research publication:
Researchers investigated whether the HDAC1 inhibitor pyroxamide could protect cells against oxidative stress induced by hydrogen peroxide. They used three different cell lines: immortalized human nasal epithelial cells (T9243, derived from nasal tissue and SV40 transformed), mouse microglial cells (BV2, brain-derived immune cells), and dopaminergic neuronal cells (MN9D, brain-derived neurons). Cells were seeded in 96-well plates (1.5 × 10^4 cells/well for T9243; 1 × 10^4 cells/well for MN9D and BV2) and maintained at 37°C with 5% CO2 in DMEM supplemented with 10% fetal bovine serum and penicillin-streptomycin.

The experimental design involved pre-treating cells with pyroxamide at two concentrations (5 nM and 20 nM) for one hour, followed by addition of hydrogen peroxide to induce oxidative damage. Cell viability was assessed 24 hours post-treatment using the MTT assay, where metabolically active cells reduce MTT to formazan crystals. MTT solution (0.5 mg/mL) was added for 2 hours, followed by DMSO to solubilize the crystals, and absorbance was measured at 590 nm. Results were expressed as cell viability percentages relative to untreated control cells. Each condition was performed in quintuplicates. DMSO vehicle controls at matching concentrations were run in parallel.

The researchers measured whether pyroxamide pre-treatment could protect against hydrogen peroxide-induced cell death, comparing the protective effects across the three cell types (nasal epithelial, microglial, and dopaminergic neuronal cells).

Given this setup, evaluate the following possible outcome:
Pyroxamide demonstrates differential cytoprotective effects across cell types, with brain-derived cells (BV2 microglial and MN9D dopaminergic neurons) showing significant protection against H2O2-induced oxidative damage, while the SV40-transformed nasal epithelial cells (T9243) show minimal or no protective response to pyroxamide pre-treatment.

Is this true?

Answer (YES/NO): YES